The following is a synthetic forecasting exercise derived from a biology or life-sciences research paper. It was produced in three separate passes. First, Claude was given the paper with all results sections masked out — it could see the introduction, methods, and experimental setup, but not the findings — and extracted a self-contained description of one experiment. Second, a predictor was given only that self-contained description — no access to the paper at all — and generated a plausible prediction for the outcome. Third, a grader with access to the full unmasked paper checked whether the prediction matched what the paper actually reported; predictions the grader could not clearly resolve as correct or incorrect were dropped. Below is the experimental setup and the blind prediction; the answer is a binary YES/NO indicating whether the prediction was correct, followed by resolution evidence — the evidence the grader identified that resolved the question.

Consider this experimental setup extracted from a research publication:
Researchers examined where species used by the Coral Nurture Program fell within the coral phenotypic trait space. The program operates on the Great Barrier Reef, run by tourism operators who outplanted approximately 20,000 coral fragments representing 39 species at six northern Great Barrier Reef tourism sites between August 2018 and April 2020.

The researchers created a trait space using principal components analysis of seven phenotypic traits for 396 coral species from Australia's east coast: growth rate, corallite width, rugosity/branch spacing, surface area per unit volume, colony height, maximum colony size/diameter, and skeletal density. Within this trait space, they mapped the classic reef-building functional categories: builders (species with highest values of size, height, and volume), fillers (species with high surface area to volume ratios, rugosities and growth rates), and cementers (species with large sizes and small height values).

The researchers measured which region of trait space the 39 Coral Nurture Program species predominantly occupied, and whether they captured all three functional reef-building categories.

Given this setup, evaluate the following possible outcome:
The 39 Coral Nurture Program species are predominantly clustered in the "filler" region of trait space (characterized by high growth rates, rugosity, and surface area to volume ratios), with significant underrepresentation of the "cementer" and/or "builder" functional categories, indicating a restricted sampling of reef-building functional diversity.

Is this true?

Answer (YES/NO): YES